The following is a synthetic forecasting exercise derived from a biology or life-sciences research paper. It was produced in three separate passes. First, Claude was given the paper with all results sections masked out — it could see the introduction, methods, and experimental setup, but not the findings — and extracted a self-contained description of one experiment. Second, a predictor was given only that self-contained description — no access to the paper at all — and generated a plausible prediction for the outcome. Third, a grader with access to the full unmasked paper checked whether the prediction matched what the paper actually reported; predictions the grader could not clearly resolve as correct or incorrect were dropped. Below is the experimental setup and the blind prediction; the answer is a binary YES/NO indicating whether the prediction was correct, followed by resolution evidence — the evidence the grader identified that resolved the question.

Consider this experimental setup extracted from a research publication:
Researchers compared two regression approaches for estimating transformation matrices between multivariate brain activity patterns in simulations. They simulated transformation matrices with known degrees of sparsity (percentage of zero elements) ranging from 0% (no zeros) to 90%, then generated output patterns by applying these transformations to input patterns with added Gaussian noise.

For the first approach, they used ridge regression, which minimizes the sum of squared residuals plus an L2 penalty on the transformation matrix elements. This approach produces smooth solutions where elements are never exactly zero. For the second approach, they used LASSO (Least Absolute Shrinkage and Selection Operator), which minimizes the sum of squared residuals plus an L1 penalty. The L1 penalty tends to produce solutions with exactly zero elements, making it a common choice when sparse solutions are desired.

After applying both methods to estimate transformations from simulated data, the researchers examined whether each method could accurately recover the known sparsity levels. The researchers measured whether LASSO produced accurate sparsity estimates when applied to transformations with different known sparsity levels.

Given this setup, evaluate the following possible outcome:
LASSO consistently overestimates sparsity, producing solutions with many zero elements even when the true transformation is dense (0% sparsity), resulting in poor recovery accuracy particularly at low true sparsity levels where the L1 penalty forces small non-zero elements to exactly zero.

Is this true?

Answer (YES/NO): YES